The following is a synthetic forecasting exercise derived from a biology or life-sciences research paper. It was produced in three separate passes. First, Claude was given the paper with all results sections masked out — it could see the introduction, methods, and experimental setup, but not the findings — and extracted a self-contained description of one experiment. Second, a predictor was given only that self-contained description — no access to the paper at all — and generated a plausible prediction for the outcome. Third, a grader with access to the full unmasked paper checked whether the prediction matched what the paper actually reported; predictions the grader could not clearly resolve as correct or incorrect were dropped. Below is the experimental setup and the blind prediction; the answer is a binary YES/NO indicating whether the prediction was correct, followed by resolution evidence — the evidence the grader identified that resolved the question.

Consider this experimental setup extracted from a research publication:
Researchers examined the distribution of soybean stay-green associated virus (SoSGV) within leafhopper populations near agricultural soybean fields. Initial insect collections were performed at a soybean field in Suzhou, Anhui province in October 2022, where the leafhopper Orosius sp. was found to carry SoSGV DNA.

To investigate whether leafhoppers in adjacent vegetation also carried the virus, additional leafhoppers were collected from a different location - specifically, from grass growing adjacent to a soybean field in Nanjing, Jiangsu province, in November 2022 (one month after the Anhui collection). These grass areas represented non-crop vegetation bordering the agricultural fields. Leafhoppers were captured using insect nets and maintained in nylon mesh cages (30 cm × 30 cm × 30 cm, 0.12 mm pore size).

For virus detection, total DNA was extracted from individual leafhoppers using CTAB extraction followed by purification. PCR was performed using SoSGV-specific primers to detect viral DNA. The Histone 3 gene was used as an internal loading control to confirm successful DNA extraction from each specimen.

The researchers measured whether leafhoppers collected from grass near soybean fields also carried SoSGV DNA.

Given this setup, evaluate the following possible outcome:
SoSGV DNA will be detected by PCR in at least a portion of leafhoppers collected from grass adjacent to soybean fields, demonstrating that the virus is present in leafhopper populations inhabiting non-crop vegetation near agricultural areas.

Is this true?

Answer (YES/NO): YES